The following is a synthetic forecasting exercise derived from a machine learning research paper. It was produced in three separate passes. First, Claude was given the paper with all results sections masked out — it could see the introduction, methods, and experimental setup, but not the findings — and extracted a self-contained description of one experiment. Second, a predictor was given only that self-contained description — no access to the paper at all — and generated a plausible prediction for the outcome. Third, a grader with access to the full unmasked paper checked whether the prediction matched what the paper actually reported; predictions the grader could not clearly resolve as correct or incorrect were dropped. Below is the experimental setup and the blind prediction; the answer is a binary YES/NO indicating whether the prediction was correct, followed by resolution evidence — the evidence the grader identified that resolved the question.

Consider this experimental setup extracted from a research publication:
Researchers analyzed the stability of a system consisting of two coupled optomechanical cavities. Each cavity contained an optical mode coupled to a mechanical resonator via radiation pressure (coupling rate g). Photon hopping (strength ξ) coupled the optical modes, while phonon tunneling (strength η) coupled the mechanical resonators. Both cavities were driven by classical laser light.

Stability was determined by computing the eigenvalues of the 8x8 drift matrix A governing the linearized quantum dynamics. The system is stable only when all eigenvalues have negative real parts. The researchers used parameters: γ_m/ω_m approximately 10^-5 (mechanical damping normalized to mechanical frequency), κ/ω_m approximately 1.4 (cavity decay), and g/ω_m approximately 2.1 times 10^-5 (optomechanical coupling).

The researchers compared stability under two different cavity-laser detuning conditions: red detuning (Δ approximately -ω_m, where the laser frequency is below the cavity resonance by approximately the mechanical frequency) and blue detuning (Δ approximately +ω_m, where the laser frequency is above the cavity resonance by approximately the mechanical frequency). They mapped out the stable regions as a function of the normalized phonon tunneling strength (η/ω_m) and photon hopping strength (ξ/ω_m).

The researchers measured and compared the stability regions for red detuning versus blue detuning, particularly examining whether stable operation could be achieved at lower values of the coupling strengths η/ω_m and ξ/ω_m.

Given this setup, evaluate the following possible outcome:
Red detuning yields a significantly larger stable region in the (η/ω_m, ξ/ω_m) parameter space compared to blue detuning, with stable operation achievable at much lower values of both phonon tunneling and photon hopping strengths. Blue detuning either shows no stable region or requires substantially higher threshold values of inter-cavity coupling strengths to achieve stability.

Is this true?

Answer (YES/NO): NO